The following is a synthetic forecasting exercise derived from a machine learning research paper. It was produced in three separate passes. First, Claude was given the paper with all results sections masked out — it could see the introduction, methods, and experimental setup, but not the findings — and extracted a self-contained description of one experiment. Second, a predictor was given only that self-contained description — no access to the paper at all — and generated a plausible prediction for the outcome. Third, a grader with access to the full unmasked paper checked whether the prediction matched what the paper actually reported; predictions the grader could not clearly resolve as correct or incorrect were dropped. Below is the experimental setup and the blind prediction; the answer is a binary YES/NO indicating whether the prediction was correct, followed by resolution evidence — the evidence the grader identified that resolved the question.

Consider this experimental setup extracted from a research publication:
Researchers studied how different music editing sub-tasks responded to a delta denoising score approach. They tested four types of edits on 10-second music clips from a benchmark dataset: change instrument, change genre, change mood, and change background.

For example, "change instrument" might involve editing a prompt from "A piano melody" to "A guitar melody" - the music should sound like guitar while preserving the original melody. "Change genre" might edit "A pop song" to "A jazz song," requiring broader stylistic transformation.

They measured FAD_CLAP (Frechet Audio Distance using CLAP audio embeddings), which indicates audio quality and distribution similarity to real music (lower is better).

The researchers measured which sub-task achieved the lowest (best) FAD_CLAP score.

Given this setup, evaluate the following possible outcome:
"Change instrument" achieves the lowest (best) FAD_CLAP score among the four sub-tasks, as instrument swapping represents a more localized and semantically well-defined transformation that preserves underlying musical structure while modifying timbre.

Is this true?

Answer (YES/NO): YES